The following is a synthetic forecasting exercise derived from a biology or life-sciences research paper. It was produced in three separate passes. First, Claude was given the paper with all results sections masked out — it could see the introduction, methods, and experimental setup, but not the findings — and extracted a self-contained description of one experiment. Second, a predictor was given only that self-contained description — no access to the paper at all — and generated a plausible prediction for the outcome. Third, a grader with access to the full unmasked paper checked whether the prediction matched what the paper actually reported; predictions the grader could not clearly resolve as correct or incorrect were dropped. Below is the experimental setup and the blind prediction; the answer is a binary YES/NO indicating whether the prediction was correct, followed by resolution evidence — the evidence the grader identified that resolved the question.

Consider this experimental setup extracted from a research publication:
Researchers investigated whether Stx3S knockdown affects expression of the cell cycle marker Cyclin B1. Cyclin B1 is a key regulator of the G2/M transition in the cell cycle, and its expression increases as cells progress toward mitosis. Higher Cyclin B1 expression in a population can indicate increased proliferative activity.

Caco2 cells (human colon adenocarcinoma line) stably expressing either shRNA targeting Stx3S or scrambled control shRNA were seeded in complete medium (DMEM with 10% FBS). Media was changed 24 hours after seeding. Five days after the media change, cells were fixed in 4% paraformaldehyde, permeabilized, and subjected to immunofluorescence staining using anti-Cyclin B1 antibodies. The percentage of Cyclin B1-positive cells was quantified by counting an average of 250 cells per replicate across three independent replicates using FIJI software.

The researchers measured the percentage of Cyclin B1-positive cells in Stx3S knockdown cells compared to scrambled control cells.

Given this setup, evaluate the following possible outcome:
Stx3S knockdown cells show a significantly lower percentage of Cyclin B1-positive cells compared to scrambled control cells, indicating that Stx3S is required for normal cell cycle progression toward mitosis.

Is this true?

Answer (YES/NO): NO